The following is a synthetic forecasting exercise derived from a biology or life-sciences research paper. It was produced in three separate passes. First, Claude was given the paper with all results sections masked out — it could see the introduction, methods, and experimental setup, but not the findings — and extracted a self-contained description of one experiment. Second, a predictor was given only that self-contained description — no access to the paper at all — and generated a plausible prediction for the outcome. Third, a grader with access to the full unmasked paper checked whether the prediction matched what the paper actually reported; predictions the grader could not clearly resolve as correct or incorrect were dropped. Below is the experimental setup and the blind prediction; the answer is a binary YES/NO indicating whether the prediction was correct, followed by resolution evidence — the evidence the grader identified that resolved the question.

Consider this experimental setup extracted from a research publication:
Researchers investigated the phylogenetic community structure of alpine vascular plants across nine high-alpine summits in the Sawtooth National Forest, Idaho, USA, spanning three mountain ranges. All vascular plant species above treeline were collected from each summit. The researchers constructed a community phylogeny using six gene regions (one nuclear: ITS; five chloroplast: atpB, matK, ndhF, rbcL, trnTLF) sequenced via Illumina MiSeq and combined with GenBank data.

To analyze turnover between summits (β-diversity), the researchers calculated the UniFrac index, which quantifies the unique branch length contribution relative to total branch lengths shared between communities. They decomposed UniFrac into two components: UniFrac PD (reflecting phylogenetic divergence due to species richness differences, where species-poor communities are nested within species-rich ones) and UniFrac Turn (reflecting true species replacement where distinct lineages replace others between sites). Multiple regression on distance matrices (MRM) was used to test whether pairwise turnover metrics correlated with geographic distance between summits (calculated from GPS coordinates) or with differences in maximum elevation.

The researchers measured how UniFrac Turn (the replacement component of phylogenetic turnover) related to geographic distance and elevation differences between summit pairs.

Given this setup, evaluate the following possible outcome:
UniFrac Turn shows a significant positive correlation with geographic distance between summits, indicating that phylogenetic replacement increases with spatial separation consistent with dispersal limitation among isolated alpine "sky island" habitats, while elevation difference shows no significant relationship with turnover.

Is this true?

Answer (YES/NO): NO